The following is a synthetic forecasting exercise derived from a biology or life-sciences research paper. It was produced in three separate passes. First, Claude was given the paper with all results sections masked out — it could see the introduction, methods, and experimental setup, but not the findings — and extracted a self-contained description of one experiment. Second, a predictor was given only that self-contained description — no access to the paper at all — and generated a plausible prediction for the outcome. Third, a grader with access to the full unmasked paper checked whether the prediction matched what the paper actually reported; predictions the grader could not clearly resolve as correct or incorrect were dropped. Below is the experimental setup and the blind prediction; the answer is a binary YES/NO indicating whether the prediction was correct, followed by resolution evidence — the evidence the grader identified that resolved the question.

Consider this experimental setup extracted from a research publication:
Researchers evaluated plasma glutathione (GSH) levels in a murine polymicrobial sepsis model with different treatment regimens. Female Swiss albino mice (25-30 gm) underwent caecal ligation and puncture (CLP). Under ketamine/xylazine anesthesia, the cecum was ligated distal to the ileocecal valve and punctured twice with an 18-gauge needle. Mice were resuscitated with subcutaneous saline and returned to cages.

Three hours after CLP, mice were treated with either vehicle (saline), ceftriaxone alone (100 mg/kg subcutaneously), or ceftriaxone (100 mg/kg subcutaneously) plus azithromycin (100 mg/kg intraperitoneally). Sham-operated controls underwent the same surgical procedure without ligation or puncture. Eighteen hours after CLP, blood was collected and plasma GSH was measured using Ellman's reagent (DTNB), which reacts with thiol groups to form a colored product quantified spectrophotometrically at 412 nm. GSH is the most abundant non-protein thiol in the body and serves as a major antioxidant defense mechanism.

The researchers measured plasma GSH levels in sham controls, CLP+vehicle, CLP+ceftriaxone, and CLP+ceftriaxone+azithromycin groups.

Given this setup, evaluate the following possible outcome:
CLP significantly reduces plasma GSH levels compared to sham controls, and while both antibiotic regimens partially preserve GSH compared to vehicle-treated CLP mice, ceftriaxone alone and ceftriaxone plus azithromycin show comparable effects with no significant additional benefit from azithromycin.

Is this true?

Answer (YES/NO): NO